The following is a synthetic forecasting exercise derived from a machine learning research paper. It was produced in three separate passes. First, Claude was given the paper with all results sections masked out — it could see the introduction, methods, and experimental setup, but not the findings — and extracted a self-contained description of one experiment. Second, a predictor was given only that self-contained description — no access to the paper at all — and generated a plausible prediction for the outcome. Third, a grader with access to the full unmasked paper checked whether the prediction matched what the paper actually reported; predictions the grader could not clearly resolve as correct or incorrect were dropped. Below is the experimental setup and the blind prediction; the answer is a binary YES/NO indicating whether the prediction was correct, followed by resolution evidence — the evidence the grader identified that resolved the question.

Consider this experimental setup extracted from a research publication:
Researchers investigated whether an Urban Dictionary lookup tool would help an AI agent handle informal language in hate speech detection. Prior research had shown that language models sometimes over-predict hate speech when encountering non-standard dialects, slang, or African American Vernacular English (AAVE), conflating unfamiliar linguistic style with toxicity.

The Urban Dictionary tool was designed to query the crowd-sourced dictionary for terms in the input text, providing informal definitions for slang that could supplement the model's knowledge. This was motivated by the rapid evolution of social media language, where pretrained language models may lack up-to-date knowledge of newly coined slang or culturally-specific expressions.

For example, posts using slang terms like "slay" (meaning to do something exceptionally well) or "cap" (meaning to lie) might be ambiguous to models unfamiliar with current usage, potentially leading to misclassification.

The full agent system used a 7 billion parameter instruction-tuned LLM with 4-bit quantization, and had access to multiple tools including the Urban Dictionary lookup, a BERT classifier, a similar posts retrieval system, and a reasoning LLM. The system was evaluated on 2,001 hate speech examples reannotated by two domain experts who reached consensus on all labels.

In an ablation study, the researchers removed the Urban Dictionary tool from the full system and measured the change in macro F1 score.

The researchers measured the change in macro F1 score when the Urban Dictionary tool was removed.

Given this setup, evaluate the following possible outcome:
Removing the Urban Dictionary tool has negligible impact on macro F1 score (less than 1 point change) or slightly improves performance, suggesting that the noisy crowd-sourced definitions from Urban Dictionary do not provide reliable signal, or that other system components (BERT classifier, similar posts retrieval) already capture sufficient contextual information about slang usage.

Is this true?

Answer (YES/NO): NO